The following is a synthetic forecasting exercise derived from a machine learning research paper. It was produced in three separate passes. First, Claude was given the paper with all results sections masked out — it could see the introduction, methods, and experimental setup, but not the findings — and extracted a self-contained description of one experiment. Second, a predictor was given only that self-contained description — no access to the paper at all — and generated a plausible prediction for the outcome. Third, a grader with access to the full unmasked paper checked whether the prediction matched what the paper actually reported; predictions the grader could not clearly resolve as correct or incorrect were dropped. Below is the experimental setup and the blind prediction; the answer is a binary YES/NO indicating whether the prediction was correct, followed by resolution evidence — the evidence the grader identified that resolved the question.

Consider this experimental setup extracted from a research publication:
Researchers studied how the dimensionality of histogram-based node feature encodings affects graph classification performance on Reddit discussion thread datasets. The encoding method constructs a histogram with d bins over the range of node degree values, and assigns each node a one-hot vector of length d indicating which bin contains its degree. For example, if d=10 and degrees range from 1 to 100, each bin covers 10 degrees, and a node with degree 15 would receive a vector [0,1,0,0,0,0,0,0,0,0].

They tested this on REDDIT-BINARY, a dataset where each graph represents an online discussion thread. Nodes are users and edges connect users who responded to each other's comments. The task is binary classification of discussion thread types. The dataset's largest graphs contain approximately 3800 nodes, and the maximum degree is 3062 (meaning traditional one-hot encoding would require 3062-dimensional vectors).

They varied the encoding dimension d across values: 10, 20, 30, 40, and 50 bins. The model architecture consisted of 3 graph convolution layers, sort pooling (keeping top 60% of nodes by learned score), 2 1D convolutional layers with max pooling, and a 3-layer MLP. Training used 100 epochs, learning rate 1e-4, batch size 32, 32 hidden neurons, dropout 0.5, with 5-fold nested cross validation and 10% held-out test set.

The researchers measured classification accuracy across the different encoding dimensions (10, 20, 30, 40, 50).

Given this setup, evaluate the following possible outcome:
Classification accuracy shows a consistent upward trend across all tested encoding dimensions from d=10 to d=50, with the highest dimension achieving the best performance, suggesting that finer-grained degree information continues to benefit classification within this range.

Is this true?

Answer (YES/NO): NO